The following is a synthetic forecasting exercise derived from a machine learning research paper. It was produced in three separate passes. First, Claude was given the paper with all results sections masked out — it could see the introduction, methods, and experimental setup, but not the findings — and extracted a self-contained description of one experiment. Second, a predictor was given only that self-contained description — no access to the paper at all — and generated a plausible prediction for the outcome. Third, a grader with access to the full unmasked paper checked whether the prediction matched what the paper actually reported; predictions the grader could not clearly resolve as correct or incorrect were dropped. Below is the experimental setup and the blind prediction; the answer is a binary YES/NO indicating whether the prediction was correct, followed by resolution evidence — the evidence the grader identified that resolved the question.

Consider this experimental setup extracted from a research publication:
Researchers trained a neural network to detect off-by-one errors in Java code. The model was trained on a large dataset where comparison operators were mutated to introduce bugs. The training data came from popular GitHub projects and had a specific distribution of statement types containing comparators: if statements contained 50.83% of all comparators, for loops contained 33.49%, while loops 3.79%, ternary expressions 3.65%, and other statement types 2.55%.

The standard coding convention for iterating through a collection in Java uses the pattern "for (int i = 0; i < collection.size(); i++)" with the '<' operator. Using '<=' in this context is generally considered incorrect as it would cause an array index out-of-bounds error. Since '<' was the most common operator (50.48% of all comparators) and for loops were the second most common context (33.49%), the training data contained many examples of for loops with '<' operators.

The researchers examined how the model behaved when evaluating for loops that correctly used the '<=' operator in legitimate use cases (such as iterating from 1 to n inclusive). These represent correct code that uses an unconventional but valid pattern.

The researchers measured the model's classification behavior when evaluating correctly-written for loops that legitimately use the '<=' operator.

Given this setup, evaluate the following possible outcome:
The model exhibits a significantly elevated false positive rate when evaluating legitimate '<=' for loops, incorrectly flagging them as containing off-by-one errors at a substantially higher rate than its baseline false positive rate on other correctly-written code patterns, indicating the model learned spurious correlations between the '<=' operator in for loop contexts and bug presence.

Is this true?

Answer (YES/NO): YES